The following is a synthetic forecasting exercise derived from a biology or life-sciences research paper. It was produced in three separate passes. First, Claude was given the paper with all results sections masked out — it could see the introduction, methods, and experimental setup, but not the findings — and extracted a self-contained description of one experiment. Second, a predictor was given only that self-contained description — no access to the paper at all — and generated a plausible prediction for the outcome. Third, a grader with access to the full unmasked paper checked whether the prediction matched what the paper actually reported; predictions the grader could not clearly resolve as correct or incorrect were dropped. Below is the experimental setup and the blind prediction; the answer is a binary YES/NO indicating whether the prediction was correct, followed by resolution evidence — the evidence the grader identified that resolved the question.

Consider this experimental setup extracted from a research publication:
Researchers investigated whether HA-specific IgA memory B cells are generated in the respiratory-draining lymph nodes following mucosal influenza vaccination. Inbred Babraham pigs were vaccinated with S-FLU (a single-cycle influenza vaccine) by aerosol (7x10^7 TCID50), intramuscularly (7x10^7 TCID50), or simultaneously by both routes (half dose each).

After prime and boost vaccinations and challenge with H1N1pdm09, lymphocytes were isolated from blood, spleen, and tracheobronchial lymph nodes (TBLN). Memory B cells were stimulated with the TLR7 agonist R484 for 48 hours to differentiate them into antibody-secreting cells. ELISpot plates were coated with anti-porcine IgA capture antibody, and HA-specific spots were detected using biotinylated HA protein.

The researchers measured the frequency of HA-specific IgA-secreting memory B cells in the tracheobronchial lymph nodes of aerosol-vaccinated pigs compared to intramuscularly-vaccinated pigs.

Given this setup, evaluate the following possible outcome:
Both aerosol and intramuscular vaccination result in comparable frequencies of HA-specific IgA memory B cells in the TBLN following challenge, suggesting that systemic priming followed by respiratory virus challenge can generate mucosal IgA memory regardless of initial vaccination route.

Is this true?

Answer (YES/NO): NO